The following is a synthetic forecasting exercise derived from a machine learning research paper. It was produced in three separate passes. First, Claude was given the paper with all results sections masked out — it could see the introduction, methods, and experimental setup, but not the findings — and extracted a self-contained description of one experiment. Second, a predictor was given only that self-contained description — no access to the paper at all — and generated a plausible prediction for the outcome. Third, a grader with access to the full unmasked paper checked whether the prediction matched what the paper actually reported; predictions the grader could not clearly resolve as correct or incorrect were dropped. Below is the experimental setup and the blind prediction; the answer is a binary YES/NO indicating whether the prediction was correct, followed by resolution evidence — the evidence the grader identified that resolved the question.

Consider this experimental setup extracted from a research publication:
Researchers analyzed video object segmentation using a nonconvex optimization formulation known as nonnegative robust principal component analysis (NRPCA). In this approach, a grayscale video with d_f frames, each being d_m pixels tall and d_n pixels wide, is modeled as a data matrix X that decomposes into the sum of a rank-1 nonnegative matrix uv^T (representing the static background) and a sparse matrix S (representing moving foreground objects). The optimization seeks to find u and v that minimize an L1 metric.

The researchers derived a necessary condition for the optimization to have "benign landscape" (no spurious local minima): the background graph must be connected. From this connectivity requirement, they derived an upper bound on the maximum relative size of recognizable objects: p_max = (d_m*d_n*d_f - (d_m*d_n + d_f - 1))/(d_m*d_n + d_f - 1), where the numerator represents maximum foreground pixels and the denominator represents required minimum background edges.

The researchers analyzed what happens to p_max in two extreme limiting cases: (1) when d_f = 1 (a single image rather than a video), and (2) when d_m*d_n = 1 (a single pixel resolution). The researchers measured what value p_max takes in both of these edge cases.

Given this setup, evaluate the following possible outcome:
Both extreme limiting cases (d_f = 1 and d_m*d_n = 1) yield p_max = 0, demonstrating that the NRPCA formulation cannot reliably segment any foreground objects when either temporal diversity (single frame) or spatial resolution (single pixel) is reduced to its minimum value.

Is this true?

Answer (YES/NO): YES